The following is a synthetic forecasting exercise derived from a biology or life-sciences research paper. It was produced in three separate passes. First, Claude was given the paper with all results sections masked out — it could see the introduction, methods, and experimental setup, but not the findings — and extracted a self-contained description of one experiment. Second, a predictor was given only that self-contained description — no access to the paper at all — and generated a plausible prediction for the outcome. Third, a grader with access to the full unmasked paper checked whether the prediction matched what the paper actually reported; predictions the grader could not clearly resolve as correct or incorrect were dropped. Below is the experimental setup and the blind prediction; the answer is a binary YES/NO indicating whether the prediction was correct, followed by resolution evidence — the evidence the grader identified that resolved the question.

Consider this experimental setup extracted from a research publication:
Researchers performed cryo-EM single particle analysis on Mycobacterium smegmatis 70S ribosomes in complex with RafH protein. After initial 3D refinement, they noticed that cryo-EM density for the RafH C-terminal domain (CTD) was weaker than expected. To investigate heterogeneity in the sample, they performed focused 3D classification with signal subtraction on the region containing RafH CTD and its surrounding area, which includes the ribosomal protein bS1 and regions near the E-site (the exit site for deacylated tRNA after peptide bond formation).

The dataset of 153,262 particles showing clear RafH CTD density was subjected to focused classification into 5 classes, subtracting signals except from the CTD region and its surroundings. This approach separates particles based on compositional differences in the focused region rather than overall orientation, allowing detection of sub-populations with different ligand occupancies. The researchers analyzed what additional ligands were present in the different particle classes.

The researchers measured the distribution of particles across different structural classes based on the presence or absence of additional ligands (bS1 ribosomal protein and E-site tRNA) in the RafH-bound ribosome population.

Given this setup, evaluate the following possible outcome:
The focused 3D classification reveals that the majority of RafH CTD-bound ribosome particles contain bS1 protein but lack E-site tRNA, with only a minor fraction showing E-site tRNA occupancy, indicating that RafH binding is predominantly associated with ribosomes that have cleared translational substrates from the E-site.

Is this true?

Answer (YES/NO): NO